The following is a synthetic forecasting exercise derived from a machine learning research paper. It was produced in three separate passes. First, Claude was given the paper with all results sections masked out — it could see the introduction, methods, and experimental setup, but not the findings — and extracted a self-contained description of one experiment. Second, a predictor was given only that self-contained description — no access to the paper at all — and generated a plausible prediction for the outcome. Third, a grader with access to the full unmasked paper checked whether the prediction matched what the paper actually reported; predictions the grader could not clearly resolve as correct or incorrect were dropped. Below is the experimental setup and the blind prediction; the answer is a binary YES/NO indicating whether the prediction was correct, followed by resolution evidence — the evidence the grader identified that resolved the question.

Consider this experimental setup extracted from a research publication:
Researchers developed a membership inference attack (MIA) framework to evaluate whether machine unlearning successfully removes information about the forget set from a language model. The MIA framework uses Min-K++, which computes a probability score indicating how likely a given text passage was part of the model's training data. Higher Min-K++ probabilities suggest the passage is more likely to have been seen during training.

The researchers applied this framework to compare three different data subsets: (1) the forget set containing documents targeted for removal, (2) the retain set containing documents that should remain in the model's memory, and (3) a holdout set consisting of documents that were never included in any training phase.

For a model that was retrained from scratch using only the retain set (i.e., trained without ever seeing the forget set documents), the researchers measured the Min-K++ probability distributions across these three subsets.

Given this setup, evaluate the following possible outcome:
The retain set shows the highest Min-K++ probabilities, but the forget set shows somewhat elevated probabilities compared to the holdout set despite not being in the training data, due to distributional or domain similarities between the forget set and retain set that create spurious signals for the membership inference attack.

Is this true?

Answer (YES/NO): NO